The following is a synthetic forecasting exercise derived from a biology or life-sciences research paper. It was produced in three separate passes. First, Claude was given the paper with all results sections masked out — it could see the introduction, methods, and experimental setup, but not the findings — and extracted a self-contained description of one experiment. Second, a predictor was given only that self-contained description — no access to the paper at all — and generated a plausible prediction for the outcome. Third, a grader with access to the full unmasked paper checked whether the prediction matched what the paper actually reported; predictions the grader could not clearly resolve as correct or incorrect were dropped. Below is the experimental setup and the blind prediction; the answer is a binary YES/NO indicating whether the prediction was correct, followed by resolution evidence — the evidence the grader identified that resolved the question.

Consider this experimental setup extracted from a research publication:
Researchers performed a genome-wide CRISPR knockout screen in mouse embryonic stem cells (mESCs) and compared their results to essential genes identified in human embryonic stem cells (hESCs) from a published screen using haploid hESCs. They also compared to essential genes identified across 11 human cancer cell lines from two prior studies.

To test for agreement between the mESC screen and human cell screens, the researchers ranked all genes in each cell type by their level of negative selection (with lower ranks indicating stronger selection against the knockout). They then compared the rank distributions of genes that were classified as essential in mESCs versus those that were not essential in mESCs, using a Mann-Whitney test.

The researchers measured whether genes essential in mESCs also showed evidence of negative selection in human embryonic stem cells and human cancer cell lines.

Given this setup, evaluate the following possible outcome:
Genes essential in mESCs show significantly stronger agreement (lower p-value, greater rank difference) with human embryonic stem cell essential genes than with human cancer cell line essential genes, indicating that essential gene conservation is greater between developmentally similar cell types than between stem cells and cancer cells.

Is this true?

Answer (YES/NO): NO